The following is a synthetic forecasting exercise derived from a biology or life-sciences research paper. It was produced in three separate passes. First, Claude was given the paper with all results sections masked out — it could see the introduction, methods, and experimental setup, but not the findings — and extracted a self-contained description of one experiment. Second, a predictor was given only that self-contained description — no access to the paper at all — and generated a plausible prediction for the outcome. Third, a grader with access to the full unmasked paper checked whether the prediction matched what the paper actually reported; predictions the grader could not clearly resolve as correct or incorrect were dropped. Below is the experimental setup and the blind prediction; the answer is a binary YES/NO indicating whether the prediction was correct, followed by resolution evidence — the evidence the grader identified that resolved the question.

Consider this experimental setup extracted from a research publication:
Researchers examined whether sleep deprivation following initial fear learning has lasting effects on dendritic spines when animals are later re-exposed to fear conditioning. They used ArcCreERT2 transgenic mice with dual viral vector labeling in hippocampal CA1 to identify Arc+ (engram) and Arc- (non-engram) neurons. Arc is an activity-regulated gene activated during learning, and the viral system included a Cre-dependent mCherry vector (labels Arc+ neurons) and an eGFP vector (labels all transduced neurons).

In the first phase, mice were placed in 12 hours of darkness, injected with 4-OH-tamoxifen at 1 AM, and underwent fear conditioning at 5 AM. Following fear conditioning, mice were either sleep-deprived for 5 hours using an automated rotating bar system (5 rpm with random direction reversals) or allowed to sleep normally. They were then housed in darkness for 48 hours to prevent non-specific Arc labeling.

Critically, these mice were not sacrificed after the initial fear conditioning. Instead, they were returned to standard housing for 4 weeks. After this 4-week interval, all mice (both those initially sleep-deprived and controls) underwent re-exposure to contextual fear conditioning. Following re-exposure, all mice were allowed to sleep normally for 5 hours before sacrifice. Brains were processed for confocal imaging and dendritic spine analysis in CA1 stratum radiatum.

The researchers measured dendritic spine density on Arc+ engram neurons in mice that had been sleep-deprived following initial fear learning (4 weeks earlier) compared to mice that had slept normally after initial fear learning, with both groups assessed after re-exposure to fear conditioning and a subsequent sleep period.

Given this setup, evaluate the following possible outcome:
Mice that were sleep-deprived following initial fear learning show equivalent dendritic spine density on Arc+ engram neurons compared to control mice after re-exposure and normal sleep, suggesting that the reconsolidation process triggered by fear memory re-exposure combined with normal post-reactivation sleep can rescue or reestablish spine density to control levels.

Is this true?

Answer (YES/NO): NO